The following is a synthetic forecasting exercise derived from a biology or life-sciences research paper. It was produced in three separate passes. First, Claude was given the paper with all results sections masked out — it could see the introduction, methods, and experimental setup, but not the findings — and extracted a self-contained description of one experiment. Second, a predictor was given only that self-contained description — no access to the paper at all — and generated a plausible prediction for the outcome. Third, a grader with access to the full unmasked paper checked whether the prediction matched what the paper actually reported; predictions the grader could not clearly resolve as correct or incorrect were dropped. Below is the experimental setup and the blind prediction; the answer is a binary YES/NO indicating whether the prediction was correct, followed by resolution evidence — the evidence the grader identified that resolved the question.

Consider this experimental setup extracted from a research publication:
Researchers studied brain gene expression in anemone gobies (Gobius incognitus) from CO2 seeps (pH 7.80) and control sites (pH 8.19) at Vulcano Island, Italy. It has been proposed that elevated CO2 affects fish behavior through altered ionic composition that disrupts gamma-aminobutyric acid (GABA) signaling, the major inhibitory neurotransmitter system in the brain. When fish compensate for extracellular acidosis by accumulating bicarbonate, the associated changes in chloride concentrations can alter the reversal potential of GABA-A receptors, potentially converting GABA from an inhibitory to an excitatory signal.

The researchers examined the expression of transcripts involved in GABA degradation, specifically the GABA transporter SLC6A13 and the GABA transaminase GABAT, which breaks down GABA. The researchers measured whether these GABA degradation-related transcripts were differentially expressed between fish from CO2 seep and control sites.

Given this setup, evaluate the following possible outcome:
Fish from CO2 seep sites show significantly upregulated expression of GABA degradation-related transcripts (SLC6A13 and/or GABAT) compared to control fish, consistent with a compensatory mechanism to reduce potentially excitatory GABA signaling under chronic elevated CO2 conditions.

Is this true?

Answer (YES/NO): YES